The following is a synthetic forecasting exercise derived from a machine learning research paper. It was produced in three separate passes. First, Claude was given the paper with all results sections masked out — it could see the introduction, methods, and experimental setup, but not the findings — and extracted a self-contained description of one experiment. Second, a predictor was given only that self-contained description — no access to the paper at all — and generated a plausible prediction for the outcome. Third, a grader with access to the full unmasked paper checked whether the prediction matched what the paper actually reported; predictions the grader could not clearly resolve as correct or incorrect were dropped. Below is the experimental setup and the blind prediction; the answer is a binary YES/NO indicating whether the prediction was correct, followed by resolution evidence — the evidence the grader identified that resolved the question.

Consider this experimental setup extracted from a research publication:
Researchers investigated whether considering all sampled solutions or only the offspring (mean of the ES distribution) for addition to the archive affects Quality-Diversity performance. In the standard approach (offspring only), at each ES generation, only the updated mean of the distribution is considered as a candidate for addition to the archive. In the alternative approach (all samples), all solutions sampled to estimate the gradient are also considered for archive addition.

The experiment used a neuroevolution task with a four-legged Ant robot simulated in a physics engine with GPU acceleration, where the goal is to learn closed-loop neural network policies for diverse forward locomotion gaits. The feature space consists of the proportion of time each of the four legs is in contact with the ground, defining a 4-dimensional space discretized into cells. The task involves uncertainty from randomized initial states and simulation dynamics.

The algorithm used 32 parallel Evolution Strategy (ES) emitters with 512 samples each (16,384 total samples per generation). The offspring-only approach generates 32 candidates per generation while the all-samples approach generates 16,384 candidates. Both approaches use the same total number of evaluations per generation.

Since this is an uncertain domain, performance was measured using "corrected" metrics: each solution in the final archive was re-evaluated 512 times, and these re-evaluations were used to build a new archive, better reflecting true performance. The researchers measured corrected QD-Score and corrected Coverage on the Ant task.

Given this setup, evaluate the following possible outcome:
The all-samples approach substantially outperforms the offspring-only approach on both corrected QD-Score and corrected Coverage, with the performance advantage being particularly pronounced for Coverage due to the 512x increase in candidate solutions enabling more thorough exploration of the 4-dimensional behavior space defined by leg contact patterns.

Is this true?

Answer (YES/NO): NO